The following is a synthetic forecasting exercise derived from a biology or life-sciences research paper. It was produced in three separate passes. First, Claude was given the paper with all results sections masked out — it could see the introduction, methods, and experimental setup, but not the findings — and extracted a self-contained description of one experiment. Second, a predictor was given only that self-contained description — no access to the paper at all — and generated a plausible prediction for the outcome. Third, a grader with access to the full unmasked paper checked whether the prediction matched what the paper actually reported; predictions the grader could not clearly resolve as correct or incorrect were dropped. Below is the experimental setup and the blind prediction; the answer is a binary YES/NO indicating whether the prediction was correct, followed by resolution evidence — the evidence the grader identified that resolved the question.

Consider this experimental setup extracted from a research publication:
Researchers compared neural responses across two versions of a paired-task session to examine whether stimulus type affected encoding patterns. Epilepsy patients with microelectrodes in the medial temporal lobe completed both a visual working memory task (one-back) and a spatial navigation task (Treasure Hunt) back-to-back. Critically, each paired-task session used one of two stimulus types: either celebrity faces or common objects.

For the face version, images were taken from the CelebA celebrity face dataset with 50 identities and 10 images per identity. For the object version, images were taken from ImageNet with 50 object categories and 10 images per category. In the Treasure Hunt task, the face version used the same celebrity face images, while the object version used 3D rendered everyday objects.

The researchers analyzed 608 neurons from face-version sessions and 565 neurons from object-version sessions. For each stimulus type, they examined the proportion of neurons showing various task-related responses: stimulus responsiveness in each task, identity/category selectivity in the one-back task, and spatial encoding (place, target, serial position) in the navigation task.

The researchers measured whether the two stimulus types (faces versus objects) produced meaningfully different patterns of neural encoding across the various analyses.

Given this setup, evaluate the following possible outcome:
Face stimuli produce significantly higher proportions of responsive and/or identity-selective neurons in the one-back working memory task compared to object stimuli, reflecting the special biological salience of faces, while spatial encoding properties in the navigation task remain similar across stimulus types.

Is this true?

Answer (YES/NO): NO